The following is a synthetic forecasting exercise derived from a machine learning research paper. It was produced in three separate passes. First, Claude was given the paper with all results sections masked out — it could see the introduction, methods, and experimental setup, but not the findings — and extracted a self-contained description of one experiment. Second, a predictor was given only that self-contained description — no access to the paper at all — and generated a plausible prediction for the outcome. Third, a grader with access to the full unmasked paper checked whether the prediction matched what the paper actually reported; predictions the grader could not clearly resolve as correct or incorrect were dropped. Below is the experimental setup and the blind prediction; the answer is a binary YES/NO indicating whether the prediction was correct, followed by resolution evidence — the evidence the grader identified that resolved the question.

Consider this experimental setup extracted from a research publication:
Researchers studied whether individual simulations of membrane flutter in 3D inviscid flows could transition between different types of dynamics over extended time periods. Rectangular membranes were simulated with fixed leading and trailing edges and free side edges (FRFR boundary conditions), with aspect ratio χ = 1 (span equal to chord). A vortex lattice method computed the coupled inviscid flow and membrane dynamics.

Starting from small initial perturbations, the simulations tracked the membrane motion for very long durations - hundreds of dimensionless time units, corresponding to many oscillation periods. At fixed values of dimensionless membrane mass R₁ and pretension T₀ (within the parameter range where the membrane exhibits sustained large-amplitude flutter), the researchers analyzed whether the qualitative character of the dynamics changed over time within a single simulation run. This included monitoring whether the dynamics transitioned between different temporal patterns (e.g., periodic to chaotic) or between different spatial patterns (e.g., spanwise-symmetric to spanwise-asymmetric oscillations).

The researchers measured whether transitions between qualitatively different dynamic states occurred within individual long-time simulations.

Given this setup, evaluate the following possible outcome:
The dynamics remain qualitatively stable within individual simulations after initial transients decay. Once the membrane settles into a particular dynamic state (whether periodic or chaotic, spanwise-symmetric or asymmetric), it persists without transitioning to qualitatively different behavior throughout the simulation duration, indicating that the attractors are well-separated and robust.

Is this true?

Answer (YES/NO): NO